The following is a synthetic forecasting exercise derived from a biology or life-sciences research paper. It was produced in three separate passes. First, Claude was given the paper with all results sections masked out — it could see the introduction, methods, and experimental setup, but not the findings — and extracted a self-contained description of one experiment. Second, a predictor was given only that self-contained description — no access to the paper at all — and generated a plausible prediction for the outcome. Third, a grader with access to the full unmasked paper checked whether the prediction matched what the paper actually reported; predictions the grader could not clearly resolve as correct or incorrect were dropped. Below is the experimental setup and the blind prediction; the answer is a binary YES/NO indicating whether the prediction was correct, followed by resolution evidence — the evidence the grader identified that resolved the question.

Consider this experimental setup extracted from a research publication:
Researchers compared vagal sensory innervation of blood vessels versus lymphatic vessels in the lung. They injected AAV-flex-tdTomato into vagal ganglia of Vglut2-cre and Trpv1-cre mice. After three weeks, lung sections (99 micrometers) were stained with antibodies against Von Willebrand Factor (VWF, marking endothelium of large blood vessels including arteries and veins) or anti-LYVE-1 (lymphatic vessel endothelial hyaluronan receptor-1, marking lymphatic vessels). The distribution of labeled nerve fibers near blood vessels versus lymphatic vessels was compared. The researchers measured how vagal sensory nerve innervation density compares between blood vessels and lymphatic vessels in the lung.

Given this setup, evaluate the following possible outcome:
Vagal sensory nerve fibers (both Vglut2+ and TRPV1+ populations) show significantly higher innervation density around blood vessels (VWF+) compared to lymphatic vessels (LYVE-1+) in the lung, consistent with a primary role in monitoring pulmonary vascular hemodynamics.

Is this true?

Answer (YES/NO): NO